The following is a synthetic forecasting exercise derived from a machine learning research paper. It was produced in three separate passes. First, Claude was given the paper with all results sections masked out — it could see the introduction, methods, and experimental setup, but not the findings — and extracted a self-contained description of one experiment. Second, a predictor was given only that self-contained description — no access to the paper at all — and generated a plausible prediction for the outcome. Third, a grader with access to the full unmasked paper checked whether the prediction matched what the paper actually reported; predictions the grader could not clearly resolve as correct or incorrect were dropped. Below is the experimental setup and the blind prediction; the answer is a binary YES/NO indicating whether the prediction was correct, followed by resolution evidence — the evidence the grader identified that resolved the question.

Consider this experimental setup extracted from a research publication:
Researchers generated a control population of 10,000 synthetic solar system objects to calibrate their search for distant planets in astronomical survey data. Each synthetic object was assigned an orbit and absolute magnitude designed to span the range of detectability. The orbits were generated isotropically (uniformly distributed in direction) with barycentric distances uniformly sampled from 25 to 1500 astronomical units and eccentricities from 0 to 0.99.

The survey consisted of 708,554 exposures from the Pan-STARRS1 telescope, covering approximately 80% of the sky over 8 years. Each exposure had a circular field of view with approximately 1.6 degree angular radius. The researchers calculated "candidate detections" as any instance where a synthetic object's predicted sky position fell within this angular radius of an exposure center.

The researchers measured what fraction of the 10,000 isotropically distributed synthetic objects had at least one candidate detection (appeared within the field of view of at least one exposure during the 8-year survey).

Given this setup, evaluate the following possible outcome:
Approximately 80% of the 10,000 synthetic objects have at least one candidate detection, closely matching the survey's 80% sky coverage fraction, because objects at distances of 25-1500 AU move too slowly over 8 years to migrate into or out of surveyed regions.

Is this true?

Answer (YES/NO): NO